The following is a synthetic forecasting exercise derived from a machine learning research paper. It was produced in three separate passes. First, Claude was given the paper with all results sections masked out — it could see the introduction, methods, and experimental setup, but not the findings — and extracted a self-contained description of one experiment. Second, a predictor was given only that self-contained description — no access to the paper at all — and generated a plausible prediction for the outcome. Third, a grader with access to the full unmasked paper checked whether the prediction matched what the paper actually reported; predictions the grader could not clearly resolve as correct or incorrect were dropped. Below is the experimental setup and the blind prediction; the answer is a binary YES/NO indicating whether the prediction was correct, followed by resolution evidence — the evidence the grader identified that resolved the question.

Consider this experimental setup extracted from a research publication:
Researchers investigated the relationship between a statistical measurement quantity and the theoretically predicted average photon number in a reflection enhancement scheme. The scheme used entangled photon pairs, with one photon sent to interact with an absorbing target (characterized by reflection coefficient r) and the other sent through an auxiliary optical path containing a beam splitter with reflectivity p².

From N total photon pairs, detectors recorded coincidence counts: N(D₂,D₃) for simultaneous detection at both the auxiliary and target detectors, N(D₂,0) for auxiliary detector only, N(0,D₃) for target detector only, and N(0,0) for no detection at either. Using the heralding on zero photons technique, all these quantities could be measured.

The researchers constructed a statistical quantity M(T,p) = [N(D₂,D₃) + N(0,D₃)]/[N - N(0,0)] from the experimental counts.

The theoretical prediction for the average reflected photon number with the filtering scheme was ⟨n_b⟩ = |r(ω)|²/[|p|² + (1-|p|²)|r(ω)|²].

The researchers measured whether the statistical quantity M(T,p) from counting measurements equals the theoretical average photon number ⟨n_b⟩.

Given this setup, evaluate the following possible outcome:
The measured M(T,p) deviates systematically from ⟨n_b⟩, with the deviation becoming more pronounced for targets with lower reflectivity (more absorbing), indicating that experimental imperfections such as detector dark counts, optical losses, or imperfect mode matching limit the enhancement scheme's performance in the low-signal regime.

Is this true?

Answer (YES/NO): NO